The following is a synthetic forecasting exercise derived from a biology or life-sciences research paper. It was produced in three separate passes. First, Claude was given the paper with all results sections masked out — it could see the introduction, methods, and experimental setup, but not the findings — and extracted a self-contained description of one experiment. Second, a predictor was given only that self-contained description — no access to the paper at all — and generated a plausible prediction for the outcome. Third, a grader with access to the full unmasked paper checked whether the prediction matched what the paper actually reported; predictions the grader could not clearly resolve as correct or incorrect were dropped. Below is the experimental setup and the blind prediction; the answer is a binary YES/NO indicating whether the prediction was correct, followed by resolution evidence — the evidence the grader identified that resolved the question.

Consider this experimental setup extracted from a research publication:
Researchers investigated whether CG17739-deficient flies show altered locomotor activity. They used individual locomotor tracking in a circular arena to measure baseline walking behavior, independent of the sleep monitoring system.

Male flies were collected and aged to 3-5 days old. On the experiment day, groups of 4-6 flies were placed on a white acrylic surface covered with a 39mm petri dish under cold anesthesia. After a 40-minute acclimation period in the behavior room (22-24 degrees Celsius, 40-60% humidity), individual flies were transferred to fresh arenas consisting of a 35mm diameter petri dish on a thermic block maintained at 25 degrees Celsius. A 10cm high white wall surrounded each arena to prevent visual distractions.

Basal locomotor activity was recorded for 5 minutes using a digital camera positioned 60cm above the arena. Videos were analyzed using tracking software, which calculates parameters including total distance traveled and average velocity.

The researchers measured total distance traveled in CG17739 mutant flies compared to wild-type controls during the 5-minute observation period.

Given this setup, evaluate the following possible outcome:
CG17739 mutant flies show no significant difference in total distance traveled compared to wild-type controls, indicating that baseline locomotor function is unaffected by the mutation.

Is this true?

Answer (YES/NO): NO